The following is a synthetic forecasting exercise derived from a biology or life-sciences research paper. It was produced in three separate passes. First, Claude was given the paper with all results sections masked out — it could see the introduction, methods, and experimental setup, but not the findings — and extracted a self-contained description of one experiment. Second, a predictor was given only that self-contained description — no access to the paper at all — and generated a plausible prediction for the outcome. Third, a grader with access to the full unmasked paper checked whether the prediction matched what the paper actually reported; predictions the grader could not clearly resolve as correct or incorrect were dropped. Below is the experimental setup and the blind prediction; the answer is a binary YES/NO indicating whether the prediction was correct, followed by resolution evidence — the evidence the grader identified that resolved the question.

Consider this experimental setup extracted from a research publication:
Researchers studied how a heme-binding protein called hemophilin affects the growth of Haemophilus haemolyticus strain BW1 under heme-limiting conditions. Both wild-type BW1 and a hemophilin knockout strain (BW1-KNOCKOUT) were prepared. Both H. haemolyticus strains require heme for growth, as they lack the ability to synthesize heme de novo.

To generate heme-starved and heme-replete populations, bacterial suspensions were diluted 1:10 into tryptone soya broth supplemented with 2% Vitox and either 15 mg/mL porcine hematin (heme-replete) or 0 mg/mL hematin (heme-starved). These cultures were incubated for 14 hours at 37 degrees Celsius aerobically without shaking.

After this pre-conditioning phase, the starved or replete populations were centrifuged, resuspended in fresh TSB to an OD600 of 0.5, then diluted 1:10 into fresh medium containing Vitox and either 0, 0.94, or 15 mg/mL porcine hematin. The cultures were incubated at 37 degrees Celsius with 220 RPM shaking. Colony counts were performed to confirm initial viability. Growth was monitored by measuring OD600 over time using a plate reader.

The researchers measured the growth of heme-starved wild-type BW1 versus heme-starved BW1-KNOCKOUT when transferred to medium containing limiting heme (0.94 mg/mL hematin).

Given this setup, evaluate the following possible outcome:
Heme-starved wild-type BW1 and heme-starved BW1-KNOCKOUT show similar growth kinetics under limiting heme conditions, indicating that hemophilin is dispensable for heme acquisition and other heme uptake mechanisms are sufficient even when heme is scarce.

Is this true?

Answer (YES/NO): NO